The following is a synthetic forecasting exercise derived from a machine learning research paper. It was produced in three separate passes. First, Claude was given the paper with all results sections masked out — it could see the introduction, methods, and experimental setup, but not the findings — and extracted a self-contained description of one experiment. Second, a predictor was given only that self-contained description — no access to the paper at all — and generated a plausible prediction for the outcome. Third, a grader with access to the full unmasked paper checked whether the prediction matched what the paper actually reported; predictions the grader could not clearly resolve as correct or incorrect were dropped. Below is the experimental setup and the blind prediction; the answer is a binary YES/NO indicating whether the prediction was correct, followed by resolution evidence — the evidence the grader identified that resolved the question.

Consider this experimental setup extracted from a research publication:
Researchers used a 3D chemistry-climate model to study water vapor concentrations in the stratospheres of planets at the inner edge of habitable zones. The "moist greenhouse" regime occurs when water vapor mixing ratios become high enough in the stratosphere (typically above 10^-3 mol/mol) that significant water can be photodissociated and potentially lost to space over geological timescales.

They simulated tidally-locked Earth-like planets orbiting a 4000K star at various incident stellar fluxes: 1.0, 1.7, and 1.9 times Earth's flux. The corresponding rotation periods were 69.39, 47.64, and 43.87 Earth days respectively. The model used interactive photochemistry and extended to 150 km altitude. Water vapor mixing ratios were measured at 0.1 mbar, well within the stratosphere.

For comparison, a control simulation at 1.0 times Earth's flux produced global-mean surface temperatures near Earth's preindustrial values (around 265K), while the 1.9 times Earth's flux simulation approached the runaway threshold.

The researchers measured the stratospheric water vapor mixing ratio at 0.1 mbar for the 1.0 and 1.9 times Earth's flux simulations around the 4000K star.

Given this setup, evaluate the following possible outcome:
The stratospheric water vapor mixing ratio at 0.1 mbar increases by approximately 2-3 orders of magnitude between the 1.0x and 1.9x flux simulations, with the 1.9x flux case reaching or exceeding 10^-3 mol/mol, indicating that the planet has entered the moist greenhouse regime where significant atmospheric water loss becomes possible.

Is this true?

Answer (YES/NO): NO